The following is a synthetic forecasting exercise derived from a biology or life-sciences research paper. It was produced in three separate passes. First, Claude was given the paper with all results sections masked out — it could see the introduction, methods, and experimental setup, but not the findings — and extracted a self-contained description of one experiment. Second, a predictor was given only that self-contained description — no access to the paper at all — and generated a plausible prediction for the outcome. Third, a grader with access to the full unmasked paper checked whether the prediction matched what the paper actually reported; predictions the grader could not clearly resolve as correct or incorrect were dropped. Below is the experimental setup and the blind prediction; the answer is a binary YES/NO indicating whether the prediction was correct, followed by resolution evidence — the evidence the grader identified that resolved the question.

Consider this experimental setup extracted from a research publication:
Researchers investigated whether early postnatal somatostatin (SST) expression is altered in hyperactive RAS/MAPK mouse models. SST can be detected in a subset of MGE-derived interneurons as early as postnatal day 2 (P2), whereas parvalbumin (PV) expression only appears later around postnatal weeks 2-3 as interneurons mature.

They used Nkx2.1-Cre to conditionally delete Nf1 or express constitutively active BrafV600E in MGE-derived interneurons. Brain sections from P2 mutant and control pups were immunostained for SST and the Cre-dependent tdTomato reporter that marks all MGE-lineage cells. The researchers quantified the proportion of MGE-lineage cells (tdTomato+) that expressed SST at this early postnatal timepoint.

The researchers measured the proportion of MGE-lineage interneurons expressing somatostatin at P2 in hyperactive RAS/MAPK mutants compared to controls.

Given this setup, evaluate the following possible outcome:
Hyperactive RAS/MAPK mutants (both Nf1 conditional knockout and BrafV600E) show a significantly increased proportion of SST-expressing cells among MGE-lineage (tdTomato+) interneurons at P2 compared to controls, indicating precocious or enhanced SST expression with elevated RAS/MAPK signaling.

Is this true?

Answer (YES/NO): YES